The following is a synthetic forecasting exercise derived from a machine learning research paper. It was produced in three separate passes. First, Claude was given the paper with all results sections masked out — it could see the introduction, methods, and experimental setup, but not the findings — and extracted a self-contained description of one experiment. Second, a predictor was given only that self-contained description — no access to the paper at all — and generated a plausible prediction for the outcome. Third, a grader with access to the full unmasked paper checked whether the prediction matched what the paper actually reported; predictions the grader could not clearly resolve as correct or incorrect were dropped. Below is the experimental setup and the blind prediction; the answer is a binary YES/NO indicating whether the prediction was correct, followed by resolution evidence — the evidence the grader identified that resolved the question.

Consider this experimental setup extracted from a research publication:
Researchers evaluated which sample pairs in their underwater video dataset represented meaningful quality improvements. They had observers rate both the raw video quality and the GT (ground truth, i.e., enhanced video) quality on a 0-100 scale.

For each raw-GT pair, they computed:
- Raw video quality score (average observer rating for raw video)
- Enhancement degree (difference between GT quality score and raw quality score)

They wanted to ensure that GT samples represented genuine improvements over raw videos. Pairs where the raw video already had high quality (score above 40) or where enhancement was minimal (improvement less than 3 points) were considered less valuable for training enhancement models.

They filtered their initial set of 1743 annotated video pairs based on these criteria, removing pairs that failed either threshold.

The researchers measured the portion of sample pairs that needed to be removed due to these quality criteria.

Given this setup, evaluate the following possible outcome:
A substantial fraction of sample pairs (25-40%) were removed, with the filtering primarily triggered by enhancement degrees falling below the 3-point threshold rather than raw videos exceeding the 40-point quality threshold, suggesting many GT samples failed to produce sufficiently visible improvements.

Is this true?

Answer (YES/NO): NO